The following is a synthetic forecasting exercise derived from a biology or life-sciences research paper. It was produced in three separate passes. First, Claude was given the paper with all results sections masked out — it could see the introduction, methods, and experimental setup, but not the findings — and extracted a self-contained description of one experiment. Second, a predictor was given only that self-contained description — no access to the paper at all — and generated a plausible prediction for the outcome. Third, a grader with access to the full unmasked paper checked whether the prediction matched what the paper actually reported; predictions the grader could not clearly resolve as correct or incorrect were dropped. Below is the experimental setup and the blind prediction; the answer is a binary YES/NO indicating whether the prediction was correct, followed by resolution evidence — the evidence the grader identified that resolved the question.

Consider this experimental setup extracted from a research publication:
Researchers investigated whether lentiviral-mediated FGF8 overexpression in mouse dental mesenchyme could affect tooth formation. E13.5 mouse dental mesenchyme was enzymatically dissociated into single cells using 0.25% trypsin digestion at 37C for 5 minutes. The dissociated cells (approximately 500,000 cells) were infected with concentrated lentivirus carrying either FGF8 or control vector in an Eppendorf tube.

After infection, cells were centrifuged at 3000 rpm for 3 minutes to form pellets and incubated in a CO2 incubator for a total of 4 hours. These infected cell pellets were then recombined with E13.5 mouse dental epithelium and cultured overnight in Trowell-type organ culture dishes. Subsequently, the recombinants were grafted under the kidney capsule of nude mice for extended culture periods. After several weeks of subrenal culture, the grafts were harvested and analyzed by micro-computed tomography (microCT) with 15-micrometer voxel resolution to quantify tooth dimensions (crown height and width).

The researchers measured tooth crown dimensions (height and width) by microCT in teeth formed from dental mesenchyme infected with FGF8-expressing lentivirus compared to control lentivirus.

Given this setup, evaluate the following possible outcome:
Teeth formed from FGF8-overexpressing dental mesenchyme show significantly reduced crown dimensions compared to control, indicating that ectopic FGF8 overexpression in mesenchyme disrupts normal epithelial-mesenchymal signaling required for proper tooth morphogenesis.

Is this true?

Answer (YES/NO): NO